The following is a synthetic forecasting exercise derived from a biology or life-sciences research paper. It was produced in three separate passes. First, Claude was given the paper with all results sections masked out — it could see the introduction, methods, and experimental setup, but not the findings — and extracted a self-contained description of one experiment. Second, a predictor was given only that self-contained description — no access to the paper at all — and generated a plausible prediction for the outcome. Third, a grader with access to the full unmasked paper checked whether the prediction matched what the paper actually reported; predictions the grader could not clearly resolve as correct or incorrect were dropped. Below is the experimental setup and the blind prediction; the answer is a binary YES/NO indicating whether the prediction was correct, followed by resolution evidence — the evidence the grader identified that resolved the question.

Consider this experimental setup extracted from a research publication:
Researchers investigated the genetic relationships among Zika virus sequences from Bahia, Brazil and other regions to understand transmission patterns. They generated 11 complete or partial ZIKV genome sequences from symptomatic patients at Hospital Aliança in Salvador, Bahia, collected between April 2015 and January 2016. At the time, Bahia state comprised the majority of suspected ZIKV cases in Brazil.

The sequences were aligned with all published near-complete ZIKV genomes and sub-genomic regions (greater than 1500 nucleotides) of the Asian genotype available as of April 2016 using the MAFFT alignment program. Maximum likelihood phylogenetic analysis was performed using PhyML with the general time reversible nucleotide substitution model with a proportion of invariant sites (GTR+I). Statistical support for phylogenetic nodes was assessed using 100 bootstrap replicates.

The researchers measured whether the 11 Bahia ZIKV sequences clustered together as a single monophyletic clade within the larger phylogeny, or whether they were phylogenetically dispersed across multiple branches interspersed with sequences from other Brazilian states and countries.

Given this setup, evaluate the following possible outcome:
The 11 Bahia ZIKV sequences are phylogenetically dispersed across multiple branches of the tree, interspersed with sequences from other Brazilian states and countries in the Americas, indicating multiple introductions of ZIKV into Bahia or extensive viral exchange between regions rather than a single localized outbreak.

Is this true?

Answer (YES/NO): NO